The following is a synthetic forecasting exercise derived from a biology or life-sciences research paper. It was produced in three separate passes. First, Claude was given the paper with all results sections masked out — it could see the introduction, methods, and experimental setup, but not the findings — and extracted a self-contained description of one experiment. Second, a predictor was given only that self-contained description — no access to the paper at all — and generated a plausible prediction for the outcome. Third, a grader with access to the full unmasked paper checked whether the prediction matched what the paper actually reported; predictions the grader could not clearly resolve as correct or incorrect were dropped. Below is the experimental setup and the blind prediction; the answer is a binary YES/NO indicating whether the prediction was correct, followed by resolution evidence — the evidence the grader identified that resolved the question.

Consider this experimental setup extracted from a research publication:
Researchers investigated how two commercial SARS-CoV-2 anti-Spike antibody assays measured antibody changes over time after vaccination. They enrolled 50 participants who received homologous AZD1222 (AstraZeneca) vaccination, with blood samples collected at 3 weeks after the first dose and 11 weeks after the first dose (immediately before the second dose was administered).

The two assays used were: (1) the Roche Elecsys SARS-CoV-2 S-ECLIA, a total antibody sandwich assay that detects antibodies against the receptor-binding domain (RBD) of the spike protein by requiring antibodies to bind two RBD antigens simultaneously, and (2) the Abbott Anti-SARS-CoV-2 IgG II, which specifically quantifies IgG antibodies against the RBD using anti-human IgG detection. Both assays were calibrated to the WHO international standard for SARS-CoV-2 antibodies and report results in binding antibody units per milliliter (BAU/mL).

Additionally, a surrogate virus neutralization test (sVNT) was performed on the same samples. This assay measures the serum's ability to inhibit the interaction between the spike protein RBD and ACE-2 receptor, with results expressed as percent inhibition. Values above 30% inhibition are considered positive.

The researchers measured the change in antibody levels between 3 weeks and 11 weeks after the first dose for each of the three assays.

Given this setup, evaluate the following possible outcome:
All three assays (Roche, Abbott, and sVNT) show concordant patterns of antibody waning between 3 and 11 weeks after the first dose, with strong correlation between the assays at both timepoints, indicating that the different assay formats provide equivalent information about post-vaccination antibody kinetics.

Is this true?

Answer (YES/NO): NO